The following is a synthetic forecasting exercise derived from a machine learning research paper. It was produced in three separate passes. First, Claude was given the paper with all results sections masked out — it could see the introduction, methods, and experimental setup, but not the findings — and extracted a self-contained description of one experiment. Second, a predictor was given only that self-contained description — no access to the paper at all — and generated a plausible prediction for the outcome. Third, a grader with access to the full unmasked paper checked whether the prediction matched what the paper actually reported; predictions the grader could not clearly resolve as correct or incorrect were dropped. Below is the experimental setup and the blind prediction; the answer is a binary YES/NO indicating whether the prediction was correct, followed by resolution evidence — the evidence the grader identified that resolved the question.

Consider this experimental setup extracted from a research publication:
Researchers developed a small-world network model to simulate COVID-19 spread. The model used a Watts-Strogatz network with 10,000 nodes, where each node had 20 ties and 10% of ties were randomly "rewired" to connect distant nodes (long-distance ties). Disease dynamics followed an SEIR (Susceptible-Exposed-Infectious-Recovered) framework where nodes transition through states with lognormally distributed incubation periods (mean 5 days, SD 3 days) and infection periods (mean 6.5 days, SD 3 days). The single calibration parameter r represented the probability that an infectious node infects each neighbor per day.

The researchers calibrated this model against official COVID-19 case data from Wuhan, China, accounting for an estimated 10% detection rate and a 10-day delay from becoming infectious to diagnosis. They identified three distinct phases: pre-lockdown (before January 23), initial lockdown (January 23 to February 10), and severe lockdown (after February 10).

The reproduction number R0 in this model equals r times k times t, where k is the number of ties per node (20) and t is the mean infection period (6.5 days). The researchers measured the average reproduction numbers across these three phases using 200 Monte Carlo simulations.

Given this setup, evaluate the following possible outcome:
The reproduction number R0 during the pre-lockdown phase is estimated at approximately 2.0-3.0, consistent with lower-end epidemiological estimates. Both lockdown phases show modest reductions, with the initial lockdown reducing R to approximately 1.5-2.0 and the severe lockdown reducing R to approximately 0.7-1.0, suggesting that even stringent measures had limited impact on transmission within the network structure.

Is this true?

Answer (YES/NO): NO